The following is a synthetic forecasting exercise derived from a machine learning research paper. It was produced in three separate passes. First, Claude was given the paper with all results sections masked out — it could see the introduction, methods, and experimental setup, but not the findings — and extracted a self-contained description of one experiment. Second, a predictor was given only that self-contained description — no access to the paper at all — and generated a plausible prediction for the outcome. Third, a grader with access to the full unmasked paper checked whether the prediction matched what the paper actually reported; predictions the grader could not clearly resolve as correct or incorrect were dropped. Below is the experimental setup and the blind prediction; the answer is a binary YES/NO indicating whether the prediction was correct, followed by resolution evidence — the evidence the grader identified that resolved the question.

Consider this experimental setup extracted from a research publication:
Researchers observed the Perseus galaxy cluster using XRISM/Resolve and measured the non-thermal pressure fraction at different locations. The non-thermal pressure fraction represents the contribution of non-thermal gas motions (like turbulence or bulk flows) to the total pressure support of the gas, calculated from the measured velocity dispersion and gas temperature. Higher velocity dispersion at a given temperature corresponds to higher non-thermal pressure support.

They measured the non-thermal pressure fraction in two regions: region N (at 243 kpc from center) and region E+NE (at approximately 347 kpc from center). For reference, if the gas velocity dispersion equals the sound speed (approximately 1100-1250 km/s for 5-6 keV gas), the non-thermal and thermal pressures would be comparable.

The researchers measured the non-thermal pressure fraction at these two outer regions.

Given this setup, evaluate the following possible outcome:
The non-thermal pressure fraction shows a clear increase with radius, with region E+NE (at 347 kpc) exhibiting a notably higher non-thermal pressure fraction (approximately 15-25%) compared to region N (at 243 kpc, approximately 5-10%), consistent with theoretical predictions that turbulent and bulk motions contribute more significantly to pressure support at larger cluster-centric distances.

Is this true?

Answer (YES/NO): NO